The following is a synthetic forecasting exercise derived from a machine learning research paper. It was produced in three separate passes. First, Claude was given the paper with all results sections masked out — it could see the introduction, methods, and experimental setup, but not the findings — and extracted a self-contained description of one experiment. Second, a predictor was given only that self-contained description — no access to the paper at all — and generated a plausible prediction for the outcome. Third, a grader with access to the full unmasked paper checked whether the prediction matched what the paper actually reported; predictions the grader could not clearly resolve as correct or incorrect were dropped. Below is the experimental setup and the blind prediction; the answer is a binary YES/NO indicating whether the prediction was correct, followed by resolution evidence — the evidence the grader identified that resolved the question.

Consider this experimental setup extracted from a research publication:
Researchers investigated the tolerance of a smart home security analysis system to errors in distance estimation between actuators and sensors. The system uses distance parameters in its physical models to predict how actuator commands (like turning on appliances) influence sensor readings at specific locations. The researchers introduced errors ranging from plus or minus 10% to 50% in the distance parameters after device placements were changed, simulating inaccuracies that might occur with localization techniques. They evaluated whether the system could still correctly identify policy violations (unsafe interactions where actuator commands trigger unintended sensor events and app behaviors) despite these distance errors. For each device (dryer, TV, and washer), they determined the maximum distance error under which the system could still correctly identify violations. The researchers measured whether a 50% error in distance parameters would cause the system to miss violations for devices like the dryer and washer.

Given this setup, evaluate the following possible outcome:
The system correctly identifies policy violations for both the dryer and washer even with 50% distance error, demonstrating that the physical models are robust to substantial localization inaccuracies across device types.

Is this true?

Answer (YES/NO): NO